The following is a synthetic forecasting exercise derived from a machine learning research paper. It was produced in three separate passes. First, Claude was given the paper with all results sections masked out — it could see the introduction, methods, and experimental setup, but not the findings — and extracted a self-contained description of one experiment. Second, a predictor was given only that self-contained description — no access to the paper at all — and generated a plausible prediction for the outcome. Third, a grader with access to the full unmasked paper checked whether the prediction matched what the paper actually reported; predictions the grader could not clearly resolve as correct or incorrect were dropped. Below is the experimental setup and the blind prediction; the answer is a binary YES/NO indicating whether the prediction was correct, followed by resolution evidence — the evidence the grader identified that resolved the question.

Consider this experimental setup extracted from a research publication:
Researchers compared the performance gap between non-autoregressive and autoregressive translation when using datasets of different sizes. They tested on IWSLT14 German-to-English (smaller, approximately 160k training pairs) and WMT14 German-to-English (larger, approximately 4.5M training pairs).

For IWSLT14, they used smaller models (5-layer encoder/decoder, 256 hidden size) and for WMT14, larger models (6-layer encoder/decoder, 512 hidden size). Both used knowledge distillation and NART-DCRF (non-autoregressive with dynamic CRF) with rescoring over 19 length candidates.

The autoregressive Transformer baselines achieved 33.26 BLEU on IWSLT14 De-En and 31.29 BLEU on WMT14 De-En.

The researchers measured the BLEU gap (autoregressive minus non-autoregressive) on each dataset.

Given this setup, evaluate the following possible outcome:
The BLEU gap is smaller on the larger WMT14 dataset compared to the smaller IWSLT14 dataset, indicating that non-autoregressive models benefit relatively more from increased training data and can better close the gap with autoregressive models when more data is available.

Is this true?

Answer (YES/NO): YES